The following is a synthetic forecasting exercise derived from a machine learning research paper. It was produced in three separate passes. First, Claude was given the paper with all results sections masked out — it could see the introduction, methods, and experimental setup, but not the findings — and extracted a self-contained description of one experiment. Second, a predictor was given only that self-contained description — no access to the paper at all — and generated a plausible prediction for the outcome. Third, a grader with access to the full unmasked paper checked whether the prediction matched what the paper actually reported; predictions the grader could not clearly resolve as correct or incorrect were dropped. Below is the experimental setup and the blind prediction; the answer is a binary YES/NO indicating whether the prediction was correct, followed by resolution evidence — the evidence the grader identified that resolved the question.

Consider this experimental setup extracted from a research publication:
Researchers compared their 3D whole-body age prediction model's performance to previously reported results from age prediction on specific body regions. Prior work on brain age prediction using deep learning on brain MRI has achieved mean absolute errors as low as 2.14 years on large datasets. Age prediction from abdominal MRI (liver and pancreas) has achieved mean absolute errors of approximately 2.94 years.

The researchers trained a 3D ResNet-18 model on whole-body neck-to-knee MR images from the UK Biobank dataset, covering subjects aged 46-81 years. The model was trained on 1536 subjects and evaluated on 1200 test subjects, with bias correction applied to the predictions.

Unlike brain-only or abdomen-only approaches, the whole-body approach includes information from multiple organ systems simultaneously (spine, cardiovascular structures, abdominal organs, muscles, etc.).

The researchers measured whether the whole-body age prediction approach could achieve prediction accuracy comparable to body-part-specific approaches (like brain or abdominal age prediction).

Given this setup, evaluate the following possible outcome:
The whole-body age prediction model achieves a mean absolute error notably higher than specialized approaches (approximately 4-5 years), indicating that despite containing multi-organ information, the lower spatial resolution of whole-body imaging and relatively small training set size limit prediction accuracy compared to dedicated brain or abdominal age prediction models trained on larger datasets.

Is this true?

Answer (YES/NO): NO